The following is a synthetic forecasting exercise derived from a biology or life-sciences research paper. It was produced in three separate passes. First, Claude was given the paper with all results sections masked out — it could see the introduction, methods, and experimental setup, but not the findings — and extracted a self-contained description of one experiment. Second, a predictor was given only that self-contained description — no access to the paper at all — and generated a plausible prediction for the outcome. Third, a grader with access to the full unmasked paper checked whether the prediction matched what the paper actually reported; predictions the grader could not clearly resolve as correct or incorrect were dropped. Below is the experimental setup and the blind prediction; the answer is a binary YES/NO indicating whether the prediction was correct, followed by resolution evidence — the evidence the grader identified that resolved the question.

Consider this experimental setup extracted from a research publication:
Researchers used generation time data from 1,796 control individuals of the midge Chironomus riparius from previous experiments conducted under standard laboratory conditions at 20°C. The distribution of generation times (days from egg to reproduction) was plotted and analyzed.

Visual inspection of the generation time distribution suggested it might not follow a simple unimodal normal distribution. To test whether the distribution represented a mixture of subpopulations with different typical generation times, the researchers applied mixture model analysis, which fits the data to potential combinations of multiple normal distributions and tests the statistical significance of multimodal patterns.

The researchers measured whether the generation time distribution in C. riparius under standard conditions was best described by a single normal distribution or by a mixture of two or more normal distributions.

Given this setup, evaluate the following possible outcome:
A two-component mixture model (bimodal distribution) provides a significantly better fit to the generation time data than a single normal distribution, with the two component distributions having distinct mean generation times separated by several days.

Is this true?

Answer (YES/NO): YES